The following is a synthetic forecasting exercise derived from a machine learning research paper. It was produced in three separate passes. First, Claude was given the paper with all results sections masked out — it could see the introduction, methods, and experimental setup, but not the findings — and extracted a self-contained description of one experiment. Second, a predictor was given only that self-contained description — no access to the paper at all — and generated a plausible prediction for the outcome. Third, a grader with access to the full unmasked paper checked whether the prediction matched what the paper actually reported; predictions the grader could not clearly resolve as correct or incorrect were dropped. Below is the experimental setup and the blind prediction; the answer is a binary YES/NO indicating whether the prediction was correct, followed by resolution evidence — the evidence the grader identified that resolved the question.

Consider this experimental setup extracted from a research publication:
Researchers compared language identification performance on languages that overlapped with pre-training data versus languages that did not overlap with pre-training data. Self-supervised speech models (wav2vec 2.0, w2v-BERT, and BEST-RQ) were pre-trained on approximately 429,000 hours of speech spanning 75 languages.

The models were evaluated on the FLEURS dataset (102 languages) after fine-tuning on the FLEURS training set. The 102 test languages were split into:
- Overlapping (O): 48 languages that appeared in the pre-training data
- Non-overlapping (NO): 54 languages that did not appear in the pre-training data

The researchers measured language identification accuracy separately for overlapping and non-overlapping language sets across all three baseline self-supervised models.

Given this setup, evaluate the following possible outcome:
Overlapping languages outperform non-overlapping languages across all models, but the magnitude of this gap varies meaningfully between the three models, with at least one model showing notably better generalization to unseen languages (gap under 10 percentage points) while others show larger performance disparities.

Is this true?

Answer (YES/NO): NO